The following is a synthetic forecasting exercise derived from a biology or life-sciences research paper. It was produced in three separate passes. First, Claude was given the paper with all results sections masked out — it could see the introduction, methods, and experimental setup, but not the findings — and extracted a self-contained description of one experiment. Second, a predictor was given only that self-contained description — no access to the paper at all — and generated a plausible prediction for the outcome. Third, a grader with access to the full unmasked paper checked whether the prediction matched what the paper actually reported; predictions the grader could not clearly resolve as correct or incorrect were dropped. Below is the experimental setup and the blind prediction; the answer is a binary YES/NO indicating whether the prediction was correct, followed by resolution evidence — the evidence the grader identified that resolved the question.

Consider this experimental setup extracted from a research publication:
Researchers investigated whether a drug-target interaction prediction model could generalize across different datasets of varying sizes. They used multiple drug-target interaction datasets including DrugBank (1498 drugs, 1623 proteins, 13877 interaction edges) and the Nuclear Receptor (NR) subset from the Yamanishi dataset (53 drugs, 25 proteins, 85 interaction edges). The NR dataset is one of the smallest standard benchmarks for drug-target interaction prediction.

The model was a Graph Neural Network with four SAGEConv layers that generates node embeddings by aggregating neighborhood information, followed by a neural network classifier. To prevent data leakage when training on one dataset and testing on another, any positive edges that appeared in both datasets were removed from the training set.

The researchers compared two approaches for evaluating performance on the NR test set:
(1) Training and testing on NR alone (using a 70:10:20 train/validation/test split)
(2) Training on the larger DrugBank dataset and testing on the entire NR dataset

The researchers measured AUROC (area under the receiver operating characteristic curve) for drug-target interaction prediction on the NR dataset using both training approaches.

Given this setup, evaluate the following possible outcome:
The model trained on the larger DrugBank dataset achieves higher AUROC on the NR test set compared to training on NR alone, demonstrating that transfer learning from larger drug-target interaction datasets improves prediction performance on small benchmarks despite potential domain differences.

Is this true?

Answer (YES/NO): YES